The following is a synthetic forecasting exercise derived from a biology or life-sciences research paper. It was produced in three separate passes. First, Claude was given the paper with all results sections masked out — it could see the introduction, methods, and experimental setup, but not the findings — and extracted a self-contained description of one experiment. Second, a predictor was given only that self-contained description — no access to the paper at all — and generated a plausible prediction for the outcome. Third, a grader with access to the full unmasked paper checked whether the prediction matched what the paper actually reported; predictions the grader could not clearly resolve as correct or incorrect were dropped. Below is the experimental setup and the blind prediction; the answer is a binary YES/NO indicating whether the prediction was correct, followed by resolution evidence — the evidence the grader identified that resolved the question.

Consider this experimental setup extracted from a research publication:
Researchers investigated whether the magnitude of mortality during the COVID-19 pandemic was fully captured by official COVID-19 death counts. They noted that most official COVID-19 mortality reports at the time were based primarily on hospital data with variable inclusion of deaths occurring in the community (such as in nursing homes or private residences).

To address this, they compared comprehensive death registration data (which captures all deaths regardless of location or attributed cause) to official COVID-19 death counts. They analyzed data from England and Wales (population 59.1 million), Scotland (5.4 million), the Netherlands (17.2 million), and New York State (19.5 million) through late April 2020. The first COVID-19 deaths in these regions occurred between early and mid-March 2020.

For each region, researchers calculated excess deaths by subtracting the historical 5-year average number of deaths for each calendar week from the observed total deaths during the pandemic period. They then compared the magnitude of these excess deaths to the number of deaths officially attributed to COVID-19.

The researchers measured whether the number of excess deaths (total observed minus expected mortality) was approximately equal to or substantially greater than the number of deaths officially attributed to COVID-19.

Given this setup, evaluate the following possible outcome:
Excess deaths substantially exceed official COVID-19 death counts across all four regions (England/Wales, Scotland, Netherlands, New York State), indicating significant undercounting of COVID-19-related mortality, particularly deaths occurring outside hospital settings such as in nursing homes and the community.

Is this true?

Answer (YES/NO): NO